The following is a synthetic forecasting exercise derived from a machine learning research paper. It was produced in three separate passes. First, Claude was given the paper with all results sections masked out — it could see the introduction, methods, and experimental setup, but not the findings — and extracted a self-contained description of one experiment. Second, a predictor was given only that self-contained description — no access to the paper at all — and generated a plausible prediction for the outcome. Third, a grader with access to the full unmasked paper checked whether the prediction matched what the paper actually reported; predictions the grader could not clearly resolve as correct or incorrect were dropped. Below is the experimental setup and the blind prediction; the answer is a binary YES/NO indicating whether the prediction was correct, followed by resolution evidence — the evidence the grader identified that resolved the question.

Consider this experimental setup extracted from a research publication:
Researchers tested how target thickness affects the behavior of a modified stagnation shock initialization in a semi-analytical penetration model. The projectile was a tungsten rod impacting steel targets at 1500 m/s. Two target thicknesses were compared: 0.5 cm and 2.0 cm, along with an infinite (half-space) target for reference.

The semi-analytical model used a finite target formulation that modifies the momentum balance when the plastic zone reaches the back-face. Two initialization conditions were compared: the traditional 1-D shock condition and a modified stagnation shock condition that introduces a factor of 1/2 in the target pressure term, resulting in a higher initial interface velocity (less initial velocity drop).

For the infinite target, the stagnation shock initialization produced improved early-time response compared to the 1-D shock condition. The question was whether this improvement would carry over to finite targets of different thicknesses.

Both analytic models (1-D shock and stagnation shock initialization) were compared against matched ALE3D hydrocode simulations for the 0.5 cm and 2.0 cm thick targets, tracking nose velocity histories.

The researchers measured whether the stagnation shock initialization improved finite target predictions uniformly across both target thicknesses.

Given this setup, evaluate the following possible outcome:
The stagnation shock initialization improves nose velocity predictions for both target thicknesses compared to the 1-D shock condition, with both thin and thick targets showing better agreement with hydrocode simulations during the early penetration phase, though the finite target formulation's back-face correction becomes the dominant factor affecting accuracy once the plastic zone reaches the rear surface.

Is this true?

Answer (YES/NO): NO